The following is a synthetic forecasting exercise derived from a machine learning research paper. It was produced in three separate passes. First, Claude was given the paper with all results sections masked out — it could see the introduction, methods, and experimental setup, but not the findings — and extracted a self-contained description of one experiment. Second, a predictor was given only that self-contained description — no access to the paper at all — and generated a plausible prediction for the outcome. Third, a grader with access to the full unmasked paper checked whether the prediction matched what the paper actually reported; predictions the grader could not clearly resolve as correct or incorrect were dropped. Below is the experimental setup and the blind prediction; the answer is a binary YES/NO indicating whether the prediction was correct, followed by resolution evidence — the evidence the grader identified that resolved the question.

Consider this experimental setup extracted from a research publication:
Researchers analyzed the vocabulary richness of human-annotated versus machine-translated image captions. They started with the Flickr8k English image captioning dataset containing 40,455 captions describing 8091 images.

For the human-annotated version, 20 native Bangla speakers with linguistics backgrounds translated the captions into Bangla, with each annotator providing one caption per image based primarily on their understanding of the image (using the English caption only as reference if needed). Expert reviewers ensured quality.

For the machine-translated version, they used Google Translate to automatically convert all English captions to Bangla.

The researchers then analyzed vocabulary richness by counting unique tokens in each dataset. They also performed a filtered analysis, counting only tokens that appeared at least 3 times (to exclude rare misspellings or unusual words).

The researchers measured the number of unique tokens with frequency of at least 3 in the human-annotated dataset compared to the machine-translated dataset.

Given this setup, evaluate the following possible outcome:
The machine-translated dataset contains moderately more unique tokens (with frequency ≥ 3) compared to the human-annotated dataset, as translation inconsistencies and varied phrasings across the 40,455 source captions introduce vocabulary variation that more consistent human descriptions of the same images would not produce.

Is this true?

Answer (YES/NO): NO